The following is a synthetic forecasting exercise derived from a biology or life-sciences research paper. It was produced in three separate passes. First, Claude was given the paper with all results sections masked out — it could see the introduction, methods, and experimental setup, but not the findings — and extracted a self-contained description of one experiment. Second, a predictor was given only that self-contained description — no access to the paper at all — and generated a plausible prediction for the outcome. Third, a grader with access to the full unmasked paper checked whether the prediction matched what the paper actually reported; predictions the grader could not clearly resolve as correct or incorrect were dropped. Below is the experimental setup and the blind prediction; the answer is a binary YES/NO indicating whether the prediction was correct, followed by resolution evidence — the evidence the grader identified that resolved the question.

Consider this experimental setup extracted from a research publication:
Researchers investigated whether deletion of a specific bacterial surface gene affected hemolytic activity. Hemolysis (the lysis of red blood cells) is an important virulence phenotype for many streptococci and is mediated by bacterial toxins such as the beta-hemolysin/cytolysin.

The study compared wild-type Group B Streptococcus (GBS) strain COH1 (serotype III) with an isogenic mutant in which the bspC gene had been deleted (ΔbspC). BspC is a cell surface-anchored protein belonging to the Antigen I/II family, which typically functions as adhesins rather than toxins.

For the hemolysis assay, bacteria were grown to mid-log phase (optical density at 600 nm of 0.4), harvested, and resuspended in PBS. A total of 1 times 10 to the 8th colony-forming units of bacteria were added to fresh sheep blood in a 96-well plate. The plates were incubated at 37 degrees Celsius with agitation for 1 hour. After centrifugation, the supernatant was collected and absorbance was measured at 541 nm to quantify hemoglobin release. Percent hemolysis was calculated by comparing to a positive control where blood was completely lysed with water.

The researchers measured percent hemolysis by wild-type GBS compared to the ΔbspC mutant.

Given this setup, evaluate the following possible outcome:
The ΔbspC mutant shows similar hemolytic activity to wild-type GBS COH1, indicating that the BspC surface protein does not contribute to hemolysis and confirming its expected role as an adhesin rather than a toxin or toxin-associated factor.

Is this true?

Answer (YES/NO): YES